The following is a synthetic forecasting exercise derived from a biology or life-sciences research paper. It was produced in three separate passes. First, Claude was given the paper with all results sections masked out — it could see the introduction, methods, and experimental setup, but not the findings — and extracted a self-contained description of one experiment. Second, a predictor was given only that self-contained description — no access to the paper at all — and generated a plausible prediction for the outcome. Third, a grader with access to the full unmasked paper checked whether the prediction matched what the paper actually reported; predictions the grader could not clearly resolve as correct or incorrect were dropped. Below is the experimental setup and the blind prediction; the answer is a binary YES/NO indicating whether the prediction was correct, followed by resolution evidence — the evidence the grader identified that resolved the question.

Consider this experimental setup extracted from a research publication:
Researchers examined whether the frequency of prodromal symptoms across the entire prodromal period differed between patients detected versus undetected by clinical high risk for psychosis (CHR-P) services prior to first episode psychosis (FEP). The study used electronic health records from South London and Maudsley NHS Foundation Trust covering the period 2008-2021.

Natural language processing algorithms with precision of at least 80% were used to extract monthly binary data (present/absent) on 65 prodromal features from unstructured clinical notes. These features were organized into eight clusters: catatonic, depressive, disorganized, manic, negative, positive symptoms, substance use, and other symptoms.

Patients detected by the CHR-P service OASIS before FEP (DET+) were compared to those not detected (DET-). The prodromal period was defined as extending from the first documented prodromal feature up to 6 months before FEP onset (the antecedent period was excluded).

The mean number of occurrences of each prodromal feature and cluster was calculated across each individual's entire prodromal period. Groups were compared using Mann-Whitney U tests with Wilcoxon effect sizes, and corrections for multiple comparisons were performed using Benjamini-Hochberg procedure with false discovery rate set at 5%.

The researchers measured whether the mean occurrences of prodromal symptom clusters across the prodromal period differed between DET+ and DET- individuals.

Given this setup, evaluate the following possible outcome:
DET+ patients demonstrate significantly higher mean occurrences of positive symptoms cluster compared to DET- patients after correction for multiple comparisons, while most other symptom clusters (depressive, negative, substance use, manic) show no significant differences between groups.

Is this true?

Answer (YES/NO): NO